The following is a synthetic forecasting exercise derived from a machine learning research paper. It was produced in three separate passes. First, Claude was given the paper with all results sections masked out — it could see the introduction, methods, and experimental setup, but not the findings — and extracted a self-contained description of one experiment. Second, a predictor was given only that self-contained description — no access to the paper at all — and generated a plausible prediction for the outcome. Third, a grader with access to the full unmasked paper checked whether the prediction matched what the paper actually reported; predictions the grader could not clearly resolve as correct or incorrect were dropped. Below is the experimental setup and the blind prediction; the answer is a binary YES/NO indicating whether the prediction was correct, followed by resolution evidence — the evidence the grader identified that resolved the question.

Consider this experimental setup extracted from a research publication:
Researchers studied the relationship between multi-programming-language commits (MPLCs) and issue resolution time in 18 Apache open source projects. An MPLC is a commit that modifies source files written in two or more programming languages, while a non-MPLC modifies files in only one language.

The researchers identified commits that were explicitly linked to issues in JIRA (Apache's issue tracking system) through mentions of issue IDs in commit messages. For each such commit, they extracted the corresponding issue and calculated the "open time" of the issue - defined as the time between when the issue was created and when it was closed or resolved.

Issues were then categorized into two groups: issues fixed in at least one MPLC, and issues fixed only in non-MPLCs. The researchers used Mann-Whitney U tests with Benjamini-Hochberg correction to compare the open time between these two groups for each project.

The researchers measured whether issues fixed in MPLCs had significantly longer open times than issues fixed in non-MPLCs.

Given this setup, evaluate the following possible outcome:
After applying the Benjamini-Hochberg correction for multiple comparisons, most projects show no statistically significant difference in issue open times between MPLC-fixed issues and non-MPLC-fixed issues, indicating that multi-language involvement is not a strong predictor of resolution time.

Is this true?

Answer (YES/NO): NO